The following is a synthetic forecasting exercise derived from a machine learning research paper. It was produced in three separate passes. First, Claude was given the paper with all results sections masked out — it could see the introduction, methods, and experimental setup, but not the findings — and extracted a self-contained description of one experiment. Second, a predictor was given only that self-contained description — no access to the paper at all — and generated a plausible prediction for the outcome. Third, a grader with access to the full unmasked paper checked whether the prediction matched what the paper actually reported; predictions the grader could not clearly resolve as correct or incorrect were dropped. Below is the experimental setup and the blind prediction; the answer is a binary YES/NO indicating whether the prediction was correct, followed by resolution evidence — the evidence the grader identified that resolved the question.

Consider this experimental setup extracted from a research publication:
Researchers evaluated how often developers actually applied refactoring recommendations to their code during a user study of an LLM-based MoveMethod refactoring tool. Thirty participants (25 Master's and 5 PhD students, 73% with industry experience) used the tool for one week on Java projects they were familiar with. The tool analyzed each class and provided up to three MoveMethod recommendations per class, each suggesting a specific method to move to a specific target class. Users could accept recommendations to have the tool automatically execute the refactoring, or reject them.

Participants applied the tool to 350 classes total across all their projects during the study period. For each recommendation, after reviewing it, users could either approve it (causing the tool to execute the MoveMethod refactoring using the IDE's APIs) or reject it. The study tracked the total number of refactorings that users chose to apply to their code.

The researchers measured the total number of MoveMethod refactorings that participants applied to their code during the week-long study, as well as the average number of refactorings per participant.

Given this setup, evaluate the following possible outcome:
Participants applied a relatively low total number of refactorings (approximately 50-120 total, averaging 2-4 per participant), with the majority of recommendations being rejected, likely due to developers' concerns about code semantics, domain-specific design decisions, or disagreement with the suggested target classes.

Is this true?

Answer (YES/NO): NO